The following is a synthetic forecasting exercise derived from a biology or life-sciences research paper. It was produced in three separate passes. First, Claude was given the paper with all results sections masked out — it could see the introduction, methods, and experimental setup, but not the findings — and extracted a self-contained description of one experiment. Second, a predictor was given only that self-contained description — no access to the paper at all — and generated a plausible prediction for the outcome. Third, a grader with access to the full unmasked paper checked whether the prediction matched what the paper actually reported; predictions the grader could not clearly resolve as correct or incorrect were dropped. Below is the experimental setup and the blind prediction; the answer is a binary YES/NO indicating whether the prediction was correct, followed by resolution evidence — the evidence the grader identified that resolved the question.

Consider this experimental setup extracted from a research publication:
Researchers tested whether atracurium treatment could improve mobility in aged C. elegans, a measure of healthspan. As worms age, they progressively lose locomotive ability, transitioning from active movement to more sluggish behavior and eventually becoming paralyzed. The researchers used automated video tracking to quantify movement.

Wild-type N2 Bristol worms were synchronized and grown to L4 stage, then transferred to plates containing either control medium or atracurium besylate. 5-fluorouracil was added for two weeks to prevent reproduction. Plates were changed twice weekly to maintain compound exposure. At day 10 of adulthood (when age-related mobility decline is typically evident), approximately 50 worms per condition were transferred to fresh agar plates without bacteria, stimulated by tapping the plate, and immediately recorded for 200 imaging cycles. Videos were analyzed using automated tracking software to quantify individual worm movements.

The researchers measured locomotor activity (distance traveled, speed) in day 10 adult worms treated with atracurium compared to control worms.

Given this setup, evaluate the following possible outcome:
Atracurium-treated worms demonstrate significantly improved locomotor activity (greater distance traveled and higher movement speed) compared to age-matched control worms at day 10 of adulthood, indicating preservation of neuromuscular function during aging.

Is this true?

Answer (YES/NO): YES